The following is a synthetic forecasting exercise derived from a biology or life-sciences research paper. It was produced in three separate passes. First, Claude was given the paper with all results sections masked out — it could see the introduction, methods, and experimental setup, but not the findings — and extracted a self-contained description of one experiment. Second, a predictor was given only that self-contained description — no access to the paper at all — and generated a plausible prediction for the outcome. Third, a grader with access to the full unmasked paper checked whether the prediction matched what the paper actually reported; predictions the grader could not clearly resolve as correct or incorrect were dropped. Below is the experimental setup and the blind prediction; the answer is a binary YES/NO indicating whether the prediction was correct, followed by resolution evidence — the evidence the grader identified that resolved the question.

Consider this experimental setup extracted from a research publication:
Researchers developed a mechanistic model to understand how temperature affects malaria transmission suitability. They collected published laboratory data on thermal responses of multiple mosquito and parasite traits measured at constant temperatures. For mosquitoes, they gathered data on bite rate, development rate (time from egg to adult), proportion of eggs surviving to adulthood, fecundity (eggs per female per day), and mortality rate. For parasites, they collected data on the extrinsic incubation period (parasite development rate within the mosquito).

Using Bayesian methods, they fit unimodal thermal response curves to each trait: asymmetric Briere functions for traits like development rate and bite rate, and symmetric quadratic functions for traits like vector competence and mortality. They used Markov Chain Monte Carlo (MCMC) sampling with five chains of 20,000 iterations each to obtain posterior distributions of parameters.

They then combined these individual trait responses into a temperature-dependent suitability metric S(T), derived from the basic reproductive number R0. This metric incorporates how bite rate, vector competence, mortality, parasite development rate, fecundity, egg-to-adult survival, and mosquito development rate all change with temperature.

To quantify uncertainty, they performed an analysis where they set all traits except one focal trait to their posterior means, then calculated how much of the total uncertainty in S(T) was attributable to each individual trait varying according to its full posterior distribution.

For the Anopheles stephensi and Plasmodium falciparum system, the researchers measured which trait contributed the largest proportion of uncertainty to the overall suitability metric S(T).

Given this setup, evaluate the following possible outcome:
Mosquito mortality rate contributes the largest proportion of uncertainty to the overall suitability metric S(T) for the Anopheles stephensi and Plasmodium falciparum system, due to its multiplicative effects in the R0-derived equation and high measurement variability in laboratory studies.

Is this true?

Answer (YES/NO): YES